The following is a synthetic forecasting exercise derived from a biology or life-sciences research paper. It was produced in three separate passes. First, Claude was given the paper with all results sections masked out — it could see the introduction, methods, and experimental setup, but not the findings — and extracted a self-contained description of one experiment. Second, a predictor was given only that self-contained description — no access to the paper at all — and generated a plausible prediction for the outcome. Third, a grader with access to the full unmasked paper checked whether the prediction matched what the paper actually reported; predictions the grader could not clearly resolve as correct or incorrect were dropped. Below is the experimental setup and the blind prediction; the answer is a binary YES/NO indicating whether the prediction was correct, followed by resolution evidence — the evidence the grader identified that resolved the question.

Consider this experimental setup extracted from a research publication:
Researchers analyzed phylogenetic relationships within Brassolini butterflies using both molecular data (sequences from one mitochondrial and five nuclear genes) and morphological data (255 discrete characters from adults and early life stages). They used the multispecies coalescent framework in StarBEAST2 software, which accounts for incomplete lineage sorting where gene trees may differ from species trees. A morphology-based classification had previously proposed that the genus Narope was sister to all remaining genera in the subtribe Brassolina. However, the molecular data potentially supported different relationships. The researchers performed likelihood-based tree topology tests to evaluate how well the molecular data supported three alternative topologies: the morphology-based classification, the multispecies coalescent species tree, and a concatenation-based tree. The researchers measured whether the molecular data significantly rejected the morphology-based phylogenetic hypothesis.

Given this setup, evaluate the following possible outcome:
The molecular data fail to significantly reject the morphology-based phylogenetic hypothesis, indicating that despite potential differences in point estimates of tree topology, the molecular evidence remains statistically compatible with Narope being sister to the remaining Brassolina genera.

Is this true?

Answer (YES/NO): NO